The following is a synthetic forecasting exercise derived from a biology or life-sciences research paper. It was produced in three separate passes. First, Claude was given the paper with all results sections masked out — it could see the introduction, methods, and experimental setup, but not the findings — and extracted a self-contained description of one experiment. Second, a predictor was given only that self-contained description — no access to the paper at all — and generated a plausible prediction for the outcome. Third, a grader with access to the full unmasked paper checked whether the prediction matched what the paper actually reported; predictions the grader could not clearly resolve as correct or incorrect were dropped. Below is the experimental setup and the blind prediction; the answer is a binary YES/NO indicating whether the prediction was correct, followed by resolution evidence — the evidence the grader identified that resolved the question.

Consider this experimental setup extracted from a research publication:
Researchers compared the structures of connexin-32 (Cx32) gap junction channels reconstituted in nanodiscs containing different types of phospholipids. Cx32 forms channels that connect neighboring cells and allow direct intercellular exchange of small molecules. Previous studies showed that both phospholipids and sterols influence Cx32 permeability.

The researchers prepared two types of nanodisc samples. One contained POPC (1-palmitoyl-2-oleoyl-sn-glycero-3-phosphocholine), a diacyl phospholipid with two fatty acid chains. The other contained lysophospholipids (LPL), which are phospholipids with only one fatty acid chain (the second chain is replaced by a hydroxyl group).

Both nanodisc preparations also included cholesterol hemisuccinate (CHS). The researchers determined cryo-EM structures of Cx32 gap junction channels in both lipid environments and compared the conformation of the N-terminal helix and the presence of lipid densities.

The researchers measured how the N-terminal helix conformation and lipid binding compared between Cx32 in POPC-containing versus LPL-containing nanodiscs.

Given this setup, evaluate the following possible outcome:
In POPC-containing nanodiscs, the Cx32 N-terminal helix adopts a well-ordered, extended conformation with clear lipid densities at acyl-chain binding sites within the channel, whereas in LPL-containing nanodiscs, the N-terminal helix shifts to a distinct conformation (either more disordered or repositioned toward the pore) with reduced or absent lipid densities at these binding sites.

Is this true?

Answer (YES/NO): NO